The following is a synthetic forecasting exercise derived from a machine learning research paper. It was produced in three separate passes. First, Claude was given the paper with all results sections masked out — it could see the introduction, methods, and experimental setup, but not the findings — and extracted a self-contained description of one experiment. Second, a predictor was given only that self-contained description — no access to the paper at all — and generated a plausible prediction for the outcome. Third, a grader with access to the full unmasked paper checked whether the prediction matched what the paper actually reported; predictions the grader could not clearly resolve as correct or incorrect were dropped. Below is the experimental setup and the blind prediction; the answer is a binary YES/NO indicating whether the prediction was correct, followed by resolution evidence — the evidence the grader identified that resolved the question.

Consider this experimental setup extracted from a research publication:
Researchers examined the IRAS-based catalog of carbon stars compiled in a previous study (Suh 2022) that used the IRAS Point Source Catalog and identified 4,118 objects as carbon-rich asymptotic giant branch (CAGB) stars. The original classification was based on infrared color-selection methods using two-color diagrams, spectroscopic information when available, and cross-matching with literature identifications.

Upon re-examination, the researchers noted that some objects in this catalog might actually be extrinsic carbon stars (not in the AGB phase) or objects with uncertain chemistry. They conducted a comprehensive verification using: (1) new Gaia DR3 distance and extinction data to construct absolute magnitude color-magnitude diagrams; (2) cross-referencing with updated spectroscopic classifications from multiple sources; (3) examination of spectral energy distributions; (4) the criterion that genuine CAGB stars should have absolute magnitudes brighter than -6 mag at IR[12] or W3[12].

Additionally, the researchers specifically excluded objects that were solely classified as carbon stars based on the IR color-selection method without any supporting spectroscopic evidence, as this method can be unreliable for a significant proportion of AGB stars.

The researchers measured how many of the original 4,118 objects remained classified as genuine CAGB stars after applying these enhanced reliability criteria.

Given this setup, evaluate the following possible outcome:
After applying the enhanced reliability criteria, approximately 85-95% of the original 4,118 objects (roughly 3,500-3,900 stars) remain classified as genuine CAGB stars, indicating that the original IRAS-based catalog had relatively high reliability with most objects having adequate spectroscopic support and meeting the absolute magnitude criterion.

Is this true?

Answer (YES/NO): YES